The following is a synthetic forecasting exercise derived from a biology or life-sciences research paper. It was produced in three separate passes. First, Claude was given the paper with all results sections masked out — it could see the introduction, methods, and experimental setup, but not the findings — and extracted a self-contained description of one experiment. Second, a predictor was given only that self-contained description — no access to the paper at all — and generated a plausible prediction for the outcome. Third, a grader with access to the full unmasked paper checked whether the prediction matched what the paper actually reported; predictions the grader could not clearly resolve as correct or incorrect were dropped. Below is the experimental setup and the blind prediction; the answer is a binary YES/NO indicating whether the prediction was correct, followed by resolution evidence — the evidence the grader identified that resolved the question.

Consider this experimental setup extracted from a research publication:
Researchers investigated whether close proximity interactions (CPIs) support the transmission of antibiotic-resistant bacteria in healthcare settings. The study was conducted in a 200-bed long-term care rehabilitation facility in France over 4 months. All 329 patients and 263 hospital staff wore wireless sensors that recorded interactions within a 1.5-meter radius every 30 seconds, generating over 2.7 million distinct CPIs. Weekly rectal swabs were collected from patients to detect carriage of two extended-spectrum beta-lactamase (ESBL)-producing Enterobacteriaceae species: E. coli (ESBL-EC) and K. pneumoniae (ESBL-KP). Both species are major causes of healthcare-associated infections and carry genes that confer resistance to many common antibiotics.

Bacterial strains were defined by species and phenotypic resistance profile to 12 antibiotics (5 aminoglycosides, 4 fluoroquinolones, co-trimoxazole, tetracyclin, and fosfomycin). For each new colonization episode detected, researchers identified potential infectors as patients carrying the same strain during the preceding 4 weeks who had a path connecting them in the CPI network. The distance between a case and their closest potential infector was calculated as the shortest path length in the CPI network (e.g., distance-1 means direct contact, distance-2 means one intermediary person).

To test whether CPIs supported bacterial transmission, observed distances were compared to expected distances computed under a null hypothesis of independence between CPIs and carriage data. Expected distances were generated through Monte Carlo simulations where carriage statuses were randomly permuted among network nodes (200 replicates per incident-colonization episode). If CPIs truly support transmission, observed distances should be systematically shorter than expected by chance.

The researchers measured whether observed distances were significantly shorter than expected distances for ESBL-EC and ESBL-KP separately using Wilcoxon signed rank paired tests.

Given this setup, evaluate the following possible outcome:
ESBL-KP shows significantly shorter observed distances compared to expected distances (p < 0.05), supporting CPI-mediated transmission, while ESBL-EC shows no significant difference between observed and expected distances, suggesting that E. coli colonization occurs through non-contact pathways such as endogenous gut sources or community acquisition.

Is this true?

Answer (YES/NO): YES